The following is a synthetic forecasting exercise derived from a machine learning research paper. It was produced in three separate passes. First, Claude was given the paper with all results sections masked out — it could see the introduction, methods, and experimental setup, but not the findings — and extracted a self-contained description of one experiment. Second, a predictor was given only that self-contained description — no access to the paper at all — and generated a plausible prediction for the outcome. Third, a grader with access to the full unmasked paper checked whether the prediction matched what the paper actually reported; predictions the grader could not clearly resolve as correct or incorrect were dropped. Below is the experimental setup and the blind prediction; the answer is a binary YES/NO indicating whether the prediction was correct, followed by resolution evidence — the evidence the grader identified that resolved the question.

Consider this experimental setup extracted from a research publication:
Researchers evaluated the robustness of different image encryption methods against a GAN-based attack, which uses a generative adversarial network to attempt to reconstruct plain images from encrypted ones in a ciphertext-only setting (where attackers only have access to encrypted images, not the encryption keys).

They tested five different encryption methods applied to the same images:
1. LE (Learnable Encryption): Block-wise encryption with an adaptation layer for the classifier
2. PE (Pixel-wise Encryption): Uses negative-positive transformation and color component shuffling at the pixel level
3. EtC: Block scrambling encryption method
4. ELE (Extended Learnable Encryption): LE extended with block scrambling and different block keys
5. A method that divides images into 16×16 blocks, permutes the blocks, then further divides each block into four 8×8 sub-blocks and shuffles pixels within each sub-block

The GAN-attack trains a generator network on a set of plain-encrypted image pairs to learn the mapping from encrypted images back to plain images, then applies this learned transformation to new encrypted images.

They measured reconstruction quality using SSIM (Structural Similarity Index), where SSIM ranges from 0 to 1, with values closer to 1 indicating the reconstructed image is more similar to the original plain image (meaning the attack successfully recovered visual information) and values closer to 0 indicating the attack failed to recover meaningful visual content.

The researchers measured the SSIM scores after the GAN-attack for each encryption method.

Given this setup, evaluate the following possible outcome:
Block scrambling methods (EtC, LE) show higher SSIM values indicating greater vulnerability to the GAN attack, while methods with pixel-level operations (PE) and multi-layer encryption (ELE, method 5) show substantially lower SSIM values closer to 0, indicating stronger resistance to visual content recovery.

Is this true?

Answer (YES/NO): NO